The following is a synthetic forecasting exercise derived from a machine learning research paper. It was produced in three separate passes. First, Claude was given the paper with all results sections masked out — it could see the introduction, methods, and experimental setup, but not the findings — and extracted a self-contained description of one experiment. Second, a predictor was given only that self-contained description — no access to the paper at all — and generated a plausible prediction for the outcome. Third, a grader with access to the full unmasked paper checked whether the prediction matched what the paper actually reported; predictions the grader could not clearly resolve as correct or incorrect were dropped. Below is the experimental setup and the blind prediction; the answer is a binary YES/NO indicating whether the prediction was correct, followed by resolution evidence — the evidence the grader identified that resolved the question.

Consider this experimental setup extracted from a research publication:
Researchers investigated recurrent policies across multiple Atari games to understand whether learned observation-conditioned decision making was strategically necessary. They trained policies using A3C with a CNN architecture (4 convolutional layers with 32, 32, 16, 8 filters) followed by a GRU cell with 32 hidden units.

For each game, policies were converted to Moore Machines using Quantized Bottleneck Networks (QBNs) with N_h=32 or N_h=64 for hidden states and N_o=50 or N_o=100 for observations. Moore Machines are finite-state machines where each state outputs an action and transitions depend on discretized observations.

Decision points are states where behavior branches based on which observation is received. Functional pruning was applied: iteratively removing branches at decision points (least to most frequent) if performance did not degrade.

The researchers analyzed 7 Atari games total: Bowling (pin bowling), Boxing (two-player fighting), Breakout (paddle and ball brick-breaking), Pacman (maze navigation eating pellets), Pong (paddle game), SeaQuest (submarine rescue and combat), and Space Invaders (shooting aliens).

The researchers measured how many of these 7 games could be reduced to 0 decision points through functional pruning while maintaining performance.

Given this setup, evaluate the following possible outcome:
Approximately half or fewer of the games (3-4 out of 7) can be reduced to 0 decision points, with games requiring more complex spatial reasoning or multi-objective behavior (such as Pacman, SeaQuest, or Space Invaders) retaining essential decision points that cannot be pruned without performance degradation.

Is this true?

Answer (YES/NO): NO